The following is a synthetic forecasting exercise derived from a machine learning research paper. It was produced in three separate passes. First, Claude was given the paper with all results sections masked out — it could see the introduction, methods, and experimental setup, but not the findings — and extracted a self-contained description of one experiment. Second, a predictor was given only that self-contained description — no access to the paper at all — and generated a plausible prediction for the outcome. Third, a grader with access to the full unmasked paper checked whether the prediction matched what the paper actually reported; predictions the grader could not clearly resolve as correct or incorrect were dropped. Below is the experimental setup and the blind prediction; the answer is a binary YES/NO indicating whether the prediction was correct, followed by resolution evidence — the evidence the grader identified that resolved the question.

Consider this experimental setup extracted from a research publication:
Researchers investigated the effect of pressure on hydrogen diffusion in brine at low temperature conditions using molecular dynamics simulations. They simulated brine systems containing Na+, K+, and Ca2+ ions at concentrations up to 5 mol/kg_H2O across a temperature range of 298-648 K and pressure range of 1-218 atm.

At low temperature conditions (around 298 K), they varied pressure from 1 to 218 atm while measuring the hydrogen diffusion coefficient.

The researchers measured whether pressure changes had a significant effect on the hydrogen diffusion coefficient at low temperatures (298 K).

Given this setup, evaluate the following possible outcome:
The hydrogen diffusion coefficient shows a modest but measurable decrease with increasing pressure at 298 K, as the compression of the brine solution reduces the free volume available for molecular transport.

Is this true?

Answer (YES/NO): NO